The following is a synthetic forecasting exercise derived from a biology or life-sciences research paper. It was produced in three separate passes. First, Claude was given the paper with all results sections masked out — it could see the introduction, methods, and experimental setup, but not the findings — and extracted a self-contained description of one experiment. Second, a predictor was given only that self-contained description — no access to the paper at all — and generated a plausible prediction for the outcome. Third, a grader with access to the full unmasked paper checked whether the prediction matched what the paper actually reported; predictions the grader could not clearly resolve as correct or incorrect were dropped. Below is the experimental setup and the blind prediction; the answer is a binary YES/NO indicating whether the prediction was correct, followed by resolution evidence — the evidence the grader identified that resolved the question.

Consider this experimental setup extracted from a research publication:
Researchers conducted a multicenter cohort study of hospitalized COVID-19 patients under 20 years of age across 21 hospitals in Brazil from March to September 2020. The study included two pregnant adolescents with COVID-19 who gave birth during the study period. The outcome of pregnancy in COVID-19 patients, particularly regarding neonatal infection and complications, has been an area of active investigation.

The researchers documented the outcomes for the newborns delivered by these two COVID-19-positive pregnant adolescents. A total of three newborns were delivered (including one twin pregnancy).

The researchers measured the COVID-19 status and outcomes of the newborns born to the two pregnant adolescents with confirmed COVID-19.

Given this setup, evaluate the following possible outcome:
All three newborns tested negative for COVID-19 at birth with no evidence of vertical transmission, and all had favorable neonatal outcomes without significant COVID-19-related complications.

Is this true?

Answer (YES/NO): NO